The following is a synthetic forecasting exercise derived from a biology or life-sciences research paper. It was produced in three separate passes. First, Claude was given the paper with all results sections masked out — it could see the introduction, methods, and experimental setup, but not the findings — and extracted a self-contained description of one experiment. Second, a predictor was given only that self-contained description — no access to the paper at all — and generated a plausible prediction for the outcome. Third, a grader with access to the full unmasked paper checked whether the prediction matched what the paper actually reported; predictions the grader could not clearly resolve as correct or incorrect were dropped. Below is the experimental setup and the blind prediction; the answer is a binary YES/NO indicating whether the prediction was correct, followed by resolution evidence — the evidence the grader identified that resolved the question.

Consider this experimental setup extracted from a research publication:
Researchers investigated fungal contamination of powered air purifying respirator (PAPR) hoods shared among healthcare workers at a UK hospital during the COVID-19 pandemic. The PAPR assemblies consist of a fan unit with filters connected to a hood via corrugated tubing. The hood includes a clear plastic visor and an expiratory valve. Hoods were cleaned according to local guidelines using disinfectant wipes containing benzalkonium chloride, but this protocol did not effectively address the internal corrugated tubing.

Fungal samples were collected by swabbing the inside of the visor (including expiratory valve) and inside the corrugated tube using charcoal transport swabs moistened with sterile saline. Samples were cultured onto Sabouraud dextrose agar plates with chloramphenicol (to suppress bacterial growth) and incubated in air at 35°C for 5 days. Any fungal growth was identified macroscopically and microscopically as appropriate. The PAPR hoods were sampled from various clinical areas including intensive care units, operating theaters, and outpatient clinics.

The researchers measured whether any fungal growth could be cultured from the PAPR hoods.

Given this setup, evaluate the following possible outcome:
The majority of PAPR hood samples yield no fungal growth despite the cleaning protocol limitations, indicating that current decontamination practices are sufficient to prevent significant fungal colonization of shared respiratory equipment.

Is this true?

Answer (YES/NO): NO